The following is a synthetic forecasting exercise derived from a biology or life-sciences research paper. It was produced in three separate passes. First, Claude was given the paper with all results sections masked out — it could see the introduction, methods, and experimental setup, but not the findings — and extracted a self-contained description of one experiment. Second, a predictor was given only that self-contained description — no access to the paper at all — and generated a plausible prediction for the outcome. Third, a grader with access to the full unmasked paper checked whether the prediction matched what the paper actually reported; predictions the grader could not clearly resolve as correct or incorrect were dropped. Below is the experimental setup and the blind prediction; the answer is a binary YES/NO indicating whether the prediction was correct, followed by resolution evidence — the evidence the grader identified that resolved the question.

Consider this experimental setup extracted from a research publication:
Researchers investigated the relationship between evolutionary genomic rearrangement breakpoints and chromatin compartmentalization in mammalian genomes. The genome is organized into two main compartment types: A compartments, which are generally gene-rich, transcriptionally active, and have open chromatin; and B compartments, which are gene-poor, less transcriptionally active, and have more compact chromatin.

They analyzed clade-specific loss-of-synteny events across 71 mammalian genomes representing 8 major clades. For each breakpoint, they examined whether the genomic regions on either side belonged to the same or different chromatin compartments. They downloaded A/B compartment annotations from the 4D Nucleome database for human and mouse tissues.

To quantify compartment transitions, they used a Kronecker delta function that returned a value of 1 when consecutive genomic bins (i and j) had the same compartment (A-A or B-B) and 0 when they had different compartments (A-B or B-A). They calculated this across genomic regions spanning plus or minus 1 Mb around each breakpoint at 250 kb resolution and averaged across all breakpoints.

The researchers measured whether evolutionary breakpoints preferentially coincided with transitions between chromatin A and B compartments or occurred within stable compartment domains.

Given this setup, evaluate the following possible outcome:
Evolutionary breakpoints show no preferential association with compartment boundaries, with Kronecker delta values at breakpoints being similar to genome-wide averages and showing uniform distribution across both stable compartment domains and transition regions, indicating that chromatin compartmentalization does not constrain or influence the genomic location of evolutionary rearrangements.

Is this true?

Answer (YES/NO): NO